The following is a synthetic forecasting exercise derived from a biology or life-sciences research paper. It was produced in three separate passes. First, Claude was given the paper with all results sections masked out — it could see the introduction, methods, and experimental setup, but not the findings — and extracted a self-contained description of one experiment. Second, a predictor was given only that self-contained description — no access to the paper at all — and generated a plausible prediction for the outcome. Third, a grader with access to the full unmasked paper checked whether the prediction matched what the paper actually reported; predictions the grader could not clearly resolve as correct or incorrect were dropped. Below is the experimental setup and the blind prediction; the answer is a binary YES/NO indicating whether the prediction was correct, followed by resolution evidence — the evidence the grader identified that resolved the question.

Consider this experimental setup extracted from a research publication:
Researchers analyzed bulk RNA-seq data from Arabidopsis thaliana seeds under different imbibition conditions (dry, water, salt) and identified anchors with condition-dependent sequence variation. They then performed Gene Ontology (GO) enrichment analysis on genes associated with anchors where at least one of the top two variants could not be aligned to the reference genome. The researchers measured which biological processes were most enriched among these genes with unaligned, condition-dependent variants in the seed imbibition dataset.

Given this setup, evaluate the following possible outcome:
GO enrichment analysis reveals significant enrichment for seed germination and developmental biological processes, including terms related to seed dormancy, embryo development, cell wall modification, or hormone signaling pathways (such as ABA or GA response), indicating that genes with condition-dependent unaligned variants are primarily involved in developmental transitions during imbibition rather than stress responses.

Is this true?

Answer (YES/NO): NO